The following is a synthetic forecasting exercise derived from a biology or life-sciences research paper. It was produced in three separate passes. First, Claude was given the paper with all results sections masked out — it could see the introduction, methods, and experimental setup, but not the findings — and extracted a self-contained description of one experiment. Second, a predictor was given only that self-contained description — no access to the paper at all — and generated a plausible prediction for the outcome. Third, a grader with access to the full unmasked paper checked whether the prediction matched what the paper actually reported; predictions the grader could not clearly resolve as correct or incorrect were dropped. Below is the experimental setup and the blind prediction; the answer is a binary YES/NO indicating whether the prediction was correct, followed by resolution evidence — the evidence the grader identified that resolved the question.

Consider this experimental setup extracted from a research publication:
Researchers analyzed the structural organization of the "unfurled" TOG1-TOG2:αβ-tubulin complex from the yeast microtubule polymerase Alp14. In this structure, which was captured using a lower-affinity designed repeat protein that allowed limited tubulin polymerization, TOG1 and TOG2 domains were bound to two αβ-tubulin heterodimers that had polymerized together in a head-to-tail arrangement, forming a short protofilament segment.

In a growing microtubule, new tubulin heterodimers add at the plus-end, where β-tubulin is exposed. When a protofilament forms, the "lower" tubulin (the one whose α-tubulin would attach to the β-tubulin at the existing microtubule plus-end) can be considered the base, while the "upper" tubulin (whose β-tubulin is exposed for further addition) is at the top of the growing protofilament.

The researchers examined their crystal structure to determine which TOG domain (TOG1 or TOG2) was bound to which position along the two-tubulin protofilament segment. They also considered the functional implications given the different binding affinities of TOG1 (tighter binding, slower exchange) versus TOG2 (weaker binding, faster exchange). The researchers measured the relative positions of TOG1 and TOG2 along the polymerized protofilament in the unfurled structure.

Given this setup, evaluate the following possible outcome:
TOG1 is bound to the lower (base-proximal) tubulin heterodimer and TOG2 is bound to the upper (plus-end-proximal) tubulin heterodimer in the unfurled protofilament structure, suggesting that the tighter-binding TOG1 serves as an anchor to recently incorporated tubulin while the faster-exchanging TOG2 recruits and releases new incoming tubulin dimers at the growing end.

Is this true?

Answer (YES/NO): YES